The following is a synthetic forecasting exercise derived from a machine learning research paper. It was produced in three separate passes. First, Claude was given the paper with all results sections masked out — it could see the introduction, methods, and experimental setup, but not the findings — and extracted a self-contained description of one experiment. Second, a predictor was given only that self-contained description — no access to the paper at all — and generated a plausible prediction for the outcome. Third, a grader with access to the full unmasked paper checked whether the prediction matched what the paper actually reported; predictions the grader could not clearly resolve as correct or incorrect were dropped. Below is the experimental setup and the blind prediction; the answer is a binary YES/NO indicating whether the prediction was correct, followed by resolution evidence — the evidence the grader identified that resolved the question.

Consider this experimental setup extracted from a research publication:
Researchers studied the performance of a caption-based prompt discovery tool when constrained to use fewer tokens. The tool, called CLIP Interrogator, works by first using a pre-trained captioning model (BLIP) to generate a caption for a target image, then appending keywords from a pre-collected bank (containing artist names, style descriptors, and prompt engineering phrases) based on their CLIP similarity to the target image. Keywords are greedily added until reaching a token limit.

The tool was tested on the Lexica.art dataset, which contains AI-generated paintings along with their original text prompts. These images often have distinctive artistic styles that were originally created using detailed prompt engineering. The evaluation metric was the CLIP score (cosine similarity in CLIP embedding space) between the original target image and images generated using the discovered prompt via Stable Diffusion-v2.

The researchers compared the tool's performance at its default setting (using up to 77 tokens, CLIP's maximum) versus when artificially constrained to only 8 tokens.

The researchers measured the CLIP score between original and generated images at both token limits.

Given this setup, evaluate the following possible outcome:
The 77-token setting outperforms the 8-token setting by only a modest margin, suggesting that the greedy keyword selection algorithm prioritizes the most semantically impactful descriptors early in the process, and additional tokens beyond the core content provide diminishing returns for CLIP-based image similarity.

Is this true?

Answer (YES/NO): NO